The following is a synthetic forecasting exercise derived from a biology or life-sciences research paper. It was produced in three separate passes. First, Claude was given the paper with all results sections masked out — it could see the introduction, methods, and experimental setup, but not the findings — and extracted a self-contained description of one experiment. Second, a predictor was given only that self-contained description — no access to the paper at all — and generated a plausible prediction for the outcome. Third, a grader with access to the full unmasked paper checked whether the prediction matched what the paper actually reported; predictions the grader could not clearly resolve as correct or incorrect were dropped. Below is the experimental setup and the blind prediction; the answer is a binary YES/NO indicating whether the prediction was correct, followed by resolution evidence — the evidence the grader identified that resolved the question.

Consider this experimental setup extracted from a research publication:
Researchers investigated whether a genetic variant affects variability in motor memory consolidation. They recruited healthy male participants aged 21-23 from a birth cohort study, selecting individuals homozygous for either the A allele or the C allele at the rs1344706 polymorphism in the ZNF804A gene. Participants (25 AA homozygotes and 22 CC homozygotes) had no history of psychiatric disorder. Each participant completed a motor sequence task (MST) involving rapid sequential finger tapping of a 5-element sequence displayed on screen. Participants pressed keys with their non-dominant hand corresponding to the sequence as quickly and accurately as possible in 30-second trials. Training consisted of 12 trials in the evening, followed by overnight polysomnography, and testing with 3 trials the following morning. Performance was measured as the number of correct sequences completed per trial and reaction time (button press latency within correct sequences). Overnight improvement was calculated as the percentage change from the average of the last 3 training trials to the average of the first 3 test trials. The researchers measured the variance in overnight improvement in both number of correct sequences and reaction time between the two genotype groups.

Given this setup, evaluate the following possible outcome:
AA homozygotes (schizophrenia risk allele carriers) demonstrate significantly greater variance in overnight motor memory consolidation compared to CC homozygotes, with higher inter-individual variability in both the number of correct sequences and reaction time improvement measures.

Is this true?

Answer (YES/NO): YES